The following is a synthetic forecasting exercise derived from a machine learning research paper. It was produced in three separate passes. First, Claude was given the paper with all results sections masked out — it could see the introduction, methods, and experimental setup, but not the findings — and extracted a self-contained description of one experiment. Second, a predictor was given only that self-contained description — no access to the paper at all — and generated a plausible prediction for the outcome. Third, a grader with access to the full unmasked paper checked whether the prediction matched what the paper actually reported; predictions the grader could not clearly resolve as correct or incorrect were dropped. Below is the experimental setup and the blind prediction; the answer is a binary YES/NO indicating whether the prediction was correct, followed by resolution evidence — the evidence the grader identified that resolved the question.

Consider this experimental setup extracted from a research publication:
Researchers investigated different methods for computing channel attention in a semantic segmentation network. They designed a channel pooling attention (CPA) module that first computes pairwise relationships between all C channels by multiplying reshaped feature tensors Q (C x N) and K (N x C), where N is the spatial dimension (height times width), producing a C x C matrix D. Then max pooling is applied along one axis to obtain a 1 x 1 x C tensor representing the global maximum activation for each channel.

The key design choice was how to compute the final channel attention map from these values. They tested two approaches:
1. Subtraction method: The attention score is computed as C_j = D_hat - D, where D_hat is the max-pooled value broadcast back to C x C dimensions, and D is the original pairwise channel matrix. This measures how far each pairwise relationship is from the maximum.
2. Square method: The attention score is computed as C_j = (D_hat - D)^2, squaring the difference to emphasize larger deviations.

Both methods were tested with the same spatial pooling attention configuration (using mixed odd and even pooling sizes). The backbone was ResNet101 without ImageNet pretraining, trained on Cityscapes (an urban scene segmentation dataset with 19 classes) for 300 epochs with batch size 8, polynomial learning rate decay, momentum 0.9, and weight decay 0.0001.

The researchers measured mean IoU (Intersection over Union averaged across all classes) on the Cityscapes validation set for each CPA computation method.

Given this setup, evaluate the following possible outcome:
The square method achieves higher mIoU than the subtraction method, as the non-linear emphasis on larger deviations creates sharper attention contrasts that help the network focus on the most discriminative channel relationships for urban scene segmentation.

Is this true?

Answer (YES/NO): NO